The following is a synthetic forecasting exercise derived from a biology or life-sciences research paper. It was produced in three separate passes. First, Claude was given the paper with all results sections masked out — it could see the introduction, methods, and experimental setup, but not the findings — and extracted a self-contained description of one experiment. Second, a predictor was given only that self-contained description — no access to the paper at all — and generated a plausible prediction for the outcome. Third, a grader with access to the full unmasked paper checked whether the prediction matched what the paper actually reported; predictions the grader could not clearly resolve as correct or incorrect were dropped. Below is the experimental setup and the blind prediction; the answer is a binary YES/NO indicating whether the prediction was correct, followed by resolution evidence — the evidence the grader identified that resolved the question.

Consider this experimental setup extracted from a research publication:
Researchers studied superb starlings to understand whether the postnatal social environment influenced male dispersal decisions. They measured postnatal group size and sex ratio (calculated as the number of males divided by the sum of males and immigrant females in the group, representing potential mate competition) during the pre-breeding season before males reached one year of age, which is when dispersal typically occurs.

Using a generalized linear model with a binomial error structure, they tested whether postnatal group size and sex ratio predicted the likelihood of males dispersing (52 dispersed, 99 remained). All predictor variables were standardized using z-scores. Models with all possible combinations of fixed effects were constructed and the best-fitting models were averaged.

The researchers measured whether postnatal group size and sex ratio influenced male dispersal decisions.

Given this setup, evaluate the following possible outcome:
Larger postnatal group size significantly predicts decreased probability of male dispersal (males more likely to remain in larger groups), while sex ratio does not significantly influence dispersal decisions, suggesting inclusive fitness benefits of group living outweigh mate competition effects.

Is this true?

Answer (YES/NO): NO